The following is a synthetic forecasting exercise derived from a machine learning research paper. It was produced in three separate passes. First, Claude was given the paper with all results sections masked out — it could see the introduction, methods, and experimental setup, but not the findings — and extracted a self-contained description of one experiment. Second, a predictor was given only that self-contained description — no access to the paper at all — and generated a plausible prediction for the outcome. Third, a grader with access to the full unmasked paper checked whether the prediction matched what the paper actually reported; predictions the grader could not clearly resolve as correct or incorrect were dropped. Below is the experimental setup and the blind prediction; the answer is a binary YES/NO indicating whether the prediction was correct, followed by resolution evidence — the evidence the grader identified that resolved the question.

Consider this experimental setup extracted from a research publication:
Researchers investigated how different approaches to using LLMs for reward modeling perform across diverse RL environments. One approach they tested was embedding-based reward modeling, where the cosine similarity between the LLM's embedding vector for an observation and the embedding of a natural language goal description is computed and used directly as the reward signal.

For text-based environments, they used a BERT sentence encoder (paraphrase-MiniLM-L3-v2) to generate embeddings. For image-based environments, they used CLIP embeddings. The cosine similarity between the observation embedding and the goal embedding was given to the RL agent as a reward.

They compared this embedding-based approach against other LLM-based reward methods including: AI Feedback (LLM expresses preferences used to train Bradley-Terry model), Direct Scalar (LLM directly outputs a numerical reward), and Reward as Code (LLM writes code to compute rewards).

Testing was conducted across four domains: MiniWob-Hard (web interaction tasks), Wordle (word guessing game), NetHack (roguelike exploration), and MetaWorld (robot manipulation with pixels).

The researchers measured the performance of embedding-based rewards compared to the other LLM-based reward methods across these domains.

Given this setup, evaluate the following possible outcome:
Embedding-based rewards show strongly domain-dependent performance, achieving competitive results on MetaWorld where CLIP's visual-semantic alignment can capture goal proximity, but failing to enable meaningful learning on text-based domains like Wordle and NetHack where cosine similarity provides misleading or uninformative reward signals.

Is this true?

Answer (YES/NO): NO